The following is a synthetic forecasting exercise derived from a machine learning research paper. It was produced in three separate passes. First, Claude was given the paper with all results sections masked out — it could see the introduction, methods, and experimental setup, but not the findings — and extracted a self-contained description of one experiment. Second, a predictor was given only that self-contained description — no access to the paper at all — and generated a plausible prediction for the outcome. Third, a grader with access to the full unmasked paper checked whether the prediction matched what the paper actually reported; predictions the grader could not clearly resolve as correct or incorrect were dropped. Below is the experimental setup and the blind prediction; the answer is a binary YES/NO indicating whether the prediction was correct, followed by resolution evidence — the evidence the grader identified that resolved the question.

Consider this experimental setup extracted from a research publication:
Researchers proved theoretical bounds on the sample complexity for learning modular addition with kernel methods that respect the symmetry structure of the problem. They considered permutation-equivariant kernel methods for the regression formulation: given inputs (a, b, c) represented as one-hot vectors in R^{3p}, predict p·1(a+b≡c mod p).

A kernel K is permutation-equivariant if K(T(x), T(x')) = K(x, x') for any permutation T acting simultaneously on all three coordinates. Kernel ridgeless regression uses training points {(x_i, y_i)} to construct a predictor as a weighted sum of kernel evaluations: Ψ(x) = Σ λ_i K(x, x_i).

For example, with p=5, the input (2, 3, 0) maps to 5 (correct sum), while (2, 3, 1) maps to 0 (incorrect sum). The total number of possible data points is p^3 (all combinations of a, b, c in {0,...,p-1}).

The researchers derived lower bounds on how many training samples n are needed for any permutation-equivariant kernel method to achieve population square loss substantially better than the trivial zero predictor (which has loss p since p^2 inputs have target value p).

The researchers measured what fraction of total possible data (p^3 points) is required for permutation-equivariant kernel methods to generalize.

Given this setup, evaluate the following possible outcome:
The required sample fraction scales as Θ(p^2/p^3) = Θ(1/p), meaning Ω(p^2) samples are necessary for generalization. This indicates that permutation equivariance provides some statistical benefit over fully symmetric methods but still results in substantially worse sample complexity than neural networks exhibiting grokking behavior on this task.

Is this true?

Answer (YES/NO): NO